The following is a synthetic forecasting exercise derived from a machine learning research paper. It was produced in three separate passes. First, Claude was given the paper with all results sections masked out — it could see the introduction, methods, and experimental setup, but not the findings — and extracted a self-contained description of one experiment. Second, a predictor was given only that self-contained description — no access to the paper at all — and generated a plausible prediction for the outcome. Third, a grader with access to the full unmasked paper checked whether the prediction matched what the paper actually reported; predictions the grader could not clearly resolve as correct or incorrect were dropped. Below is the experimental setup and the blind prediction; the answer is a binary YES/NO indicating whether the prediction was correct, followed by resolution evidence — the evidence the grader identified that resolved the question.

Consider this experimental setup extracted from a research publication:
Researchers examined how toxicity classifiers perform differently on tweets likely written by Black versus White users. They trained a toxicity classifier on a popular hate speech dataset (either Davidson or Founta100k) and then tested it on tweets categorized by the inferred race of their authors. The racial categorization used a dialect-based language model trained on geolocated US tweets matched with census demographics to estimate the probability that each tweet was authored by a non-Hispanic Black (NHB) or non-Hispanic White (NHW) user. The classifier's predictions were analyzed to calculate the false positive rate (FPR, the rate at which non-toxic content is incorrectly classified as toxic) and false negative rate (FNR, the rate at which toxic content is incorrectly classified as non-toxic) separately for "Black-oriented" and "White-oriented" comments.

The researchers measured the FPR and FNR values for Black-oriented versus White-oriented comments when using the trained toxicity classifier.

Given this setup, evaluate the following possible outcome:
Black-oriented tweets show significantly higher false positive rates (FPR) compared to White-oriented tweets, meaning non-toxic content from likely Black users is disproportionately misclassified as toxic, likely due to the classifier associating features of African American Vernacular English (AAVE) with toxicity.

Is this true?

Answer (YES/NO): YES